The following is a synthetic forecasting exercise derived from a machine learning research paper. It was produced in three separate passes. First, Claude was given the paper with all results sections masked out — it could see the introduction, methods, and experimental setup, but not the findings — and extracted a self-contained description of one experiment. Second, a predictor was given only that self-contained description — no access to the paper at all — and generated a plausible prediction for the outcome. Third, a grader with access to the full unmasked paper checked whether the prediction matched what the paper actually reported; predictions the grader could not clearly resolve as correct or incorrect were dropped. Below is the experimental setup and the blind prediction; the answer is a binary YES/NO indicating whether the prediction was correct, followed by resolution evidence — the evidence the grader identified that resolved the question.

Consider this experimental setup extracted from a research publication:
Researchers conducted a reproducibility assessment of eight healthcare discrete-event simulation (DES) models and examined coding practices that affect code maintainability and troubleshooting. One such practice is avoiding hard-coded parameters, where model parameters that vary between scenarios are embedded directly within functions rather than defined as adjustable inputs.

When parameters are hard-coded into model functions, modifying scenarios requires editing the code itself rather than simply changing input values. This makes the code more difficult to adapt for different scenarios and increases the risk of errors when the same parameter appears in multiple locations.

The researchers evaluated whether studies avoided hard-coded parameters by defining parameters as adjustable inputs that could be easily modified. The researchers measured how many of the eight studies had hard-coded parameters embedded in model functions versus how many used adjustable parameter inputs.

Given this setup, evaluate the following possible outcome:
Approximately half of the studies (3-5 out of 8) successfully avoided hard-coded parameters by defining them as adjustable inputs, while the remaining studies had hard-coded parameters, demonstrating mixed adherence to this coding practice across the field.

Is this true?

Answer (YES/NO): YES